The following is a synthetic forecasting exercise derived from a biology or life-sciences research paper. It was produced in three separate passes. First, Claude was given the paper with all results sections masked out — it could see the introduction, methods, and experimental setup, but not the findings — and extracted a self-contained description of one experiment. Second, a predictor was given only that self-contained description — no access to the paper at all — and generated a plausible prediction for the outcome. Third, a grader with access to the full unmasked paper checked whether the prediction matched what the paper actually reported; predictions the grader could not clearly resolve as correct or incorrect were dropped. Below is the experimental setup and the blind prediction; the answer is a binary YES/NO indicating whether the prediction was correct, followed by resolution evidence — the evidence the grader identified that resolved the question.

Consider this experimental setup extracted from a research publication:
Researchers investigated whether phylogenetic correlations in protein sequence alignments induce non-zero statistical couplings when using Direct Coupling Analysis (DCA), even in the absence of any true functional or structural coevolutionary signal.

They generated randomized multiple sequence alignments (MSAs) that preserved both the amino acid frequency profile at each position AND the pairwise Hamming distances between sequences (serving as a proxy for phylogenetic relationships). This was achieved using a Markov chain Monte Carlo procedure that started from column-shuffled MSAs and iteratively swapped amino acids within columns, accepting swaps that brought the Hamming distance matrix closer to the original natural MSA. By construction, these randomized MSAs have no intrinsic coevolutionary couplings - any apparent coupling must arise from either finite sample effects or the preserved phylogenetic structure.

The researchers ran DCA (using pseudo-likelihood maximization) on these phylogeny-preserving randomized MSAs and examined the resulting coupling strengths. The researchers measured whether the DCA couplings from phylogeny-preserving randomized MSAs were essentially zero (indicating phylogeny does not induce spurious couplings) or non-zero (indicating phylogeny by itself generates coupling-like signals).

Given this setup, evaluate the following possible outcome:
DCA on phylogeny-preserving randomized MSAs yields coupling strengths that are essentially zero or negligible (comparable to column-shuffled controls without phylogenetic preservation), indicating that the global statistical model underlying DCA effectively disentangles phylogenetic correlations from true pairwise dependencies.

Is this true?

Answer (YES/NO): NO